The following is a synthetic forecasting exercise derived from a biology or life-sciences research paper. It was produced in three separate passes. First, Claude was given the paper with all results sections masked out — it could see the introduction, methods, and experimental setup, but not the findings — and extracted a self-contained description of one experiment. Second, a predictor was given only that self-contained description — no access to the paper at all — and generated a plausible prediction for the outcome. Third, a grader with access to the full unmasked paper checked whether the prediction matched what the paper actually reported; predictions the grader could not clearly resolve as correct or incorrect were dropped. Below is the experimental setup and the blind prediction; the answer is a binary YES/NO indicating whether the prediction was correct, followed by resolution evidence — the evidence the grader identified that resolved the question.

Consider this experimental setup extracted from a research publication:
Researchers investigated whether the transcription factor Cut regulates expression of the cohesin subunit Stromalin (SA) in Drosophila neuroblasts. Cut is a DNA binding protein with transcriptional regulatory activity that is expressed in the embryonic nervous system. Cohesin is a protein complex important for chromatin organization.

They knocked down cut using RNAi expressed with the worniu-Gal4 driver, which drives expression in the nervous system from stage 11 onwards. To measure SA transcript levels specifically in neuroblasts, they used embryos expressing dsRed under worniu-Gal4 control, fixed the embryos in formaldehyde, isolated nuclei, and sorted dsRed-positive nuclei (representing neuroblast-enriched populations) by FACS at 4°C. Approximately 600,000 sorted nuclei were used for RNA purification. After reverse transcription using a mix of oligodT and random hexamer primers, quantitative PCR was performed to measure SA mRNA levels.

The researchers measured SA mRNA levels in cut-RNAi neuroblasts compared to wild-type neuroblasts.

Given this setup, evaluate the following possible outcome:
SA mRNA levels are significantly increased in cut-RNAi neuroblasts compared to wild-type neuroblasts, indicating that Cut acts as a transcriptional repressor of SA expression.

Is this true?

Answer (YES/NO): NO